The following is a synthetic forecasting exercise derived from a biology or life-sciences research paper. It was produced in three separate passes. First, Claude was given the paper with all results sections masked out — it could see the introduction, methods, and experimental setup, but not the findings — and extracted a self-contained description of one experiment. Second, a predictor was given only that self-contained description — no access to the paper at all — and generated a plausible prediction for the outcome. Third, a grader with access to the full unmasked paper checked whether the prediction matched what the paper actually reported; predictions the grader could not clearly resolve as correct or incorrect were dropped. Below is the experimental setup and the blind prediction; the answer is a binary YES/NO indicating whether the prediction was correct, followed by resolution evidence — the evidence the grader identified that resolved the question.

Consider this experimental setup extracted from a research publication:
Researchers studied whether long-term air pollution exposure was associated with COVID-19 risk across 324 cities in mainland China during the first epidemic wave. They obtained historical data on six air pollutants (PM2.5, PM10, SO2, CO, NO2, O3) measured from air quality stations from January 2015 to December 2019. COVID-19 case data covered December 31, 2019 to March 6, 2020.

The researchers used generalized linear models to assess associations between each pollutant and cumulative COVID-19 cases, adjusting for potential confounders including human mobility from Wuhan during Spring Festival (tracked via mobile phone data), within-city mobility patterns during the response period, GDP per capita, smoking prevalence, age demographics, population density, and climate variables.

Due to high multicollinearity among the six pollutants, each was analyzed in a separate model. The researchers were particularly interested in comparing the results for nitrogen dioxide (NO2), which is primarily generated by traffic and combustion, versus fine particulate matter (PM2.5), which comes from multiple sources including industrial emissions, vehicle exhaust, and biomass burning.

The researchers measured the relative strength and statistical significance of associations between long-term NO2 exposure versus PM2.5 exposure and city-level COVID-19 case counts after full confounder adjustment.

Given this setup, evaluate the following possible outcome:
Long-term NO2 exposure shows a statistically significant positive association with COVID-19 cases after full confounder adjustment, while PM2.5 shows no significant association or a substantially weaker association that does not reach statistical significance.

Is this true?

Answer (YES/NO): NO